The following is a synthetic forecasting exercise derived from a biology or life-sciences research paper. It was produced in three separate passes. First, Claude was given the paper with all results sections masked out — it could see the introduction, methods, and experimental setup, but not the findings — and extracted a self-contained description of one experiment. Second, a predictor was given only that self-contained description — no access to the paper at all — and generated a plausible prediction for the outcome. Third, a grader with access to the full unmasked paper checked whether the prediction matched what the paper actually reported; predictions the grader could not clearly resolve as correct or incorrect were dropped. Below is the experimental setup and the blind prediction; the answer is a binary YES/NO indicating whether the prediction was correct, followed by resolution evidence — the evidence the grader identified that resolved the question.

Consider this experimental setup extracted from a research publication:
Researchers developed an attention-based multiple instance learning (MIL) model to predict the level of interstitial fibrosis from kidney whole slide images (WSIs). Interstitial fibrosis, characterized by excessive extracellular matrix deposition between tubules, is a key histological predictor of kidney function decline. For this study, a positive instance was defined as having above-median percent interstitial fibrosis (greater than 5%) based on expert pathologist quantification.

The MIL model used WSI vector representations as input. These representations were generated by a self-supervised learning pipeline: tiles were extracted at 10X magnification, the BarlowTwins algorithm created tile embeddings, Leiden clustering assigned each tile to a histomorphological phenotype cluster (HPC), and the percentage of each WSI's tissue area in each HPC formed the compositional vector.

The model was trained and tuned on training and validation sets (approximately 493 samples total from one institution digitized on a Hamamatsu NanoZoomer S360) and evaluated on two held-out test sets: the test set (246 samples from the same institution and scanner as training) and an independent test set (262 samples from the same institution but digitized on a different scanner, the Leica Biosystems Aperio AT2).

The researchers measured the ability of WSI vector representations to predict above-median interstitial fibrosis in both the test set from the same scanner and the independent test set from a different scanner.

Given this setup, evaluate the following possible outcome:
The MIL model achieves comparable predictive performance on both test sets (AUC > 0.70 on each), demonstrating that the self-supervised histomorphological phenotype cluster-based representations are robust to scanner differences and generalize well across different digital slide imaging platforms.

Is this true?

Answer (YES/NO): YES